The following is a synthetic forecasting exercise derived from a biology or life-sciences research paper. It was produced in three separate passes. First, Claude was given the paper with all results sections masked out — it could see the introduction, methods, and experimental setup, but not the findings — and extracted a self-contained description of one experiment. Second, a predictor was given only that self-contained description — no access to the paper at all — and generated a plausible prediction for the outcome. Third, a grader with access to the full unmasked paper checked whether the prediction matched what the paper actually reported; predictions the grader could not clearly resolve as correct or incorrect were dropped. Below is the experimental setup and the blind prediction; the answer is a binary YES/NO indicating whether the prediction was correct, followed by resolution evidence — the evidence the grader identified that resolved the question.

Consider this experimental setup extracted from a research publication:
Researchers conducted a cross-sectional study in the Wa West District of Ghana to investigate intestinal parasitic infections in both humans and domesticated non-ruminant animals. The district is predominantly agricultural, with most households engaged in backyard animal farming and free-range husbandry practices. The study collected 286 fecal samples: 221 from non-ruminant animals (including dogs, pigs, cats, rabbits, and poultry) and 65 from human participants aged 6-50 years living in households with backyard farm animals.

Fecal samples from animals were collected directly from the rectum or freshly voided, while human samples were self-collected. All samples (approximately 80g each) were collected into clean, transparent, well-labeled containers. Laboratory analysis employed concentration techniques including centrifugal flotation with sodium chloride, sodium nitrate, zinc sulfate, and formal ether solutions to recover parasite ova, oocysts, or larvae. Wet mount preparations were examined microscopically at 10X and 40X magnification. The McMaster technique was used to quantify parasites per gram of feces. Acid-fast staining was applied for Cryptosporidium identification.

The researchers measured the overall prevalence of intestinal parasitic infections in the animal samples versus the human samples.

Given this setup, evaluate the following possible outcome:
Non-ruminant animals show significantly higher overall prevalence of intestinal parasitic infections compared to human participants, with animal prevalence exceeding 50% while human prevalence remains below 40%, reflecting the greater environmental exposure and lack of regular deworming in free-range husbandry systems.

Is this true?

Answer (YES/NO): NO